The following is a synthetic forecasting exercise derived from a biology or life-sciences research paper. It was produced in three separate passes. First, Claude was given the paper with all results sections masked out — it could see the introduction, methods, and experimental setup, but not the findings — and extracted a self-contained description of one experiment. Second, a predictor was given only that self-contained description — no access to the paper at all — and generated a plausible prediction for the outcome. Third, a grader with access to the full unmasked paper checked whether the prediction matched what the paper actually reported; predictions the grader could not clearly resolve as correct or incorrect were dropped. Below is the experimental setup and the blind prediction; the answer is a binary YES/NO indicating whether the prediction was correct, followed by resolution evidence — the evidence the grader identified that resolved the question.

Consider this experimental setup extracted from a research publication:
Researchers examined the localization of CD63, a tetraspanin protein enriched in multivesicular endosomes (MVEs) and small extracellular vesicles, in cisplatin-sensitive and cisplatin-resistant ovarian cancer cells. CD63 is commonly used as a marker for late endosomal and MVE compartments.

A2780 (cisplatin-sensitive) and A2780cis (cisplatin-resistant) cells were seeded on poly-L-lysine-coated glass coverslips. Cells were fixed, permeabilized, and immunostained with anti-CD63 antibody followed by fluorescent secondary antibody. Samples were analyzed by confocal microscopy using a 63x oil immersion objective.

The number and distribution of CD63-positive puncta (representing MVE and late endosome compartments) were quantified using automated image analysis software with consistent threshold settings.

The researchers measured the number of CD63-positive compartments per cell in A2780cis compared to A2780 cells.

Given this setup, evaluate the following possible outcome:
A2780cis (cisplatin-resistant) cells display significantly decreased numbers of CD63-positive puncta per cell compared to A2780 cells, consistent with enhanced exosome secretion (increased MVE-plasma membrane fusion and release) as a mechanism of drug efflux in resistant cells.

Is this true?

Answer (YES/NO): NO